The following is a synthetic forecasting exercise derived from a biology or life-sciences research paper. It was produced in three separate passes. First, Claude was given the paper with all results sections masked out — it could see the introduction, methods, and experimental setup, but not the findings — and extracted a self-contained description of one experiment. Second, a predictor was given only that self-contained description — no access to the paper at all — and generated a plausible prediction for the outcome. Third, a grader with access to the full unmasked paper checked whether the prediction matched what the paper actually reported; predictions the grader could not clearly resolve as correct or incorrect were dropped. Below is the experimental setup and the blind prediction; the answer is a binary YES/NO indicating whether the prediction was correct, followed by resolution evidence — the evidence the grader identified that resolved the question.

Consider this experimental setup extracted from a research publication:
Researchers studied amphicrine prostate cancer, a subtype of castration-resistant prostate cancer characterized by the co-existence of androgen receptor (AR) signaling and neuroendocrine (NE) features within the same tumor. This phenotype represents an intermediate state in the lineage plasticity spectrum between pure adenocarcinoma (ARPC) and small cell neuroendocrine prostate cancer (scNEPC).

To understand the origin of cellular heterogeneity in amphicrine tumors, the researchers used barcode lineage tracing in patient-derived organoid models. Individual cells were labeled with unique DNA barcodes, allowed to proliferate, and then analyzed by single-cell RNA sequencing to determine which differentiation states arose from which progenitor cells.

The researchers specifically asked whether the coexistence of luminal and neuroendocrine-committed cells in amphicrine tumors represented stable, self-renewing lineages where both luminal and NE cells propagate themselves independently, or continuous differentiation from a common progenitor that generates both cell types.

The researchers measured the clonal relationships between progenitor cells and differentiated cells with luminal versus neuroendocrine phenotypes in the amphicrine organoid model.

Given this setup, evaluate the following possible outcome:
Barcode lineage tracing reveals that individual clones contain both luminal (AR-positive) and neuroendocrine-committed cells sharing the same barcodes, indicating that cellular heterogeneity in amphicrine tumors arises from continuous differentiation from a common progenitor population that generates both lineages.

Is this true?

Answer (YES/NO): YES